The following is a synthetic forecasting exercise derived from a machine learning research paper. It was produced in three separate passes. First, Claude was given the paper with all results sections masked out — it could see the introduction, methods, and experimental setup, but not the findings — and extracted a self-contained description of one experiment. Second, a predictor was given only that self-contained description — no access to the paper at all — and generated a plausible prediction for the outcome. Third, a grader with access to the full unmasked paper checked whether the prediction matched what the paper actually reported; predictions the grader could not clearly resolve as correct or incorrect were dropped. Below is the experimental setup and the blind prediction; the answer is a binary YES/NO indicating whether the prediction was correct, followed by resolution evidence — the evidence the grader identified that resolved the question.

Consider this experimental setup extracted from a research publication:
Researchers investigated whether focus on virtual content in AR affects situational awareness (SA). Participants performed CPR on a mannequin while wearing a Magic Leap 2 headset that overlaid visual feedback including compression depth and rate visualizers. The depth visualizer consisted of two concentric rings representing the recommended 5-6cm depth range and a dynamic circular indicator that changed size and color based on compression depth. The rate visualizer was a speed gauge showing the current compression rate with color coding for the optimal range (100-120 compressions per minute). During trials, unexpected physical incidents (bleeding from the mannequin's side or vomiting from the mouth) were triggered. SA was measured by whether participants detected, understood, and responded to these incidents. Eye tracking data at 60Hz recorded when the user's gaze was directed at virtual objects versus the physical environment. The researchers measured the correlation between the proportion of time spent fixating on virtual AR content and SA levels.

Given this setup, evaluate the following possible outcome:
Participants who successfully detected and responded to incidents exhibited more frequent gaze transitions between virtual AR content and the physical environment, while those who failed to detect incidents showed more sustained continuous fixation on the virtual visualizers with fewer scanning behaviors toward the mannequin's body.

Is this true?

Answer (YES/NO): NO